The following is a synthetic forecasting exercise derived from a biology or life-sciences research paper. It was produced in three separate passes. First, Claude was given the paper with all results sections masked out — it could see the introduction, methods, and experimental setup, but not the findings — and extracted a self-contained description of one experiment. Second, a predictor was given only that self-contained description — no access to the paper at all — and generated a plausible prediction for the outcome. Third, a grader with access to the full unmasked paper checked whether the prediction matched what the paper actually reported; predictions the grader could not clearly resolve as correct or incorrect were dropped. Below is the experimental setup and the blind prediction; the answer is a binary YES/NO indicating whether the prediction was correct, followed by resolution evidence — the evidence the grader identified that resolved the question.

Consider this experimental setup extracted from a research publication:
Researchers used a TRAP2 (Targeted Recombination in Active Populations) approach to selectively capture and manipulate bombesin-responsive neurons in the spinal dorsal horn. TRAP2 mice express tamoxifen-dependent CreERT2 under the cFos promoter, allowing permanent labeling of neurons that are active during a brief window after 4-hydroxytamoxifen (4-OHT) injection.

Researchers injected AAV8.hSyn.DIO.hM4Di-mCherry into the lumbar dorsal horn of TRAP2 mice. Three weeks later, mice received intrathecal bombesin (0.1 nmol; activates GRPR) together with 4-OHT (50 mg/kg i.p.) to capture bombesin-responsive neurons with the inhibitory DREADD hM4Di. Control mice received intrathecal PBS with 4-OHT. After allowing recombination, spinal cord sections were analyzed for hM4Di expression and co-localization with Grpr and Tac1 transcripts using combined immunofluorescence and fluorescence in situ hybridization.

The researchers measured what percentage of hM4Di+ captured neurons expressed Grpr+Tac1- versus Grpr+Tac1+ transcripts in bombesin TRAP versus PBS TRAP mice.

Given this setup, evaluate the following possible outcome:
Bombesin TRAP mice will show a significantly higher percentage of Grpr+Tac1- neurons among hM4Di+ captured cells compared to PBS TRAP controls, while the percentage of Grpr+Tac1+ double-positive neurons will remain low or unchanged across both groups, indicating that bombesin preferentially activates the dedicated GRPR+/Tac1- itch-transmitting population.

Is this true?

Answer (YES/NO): YES